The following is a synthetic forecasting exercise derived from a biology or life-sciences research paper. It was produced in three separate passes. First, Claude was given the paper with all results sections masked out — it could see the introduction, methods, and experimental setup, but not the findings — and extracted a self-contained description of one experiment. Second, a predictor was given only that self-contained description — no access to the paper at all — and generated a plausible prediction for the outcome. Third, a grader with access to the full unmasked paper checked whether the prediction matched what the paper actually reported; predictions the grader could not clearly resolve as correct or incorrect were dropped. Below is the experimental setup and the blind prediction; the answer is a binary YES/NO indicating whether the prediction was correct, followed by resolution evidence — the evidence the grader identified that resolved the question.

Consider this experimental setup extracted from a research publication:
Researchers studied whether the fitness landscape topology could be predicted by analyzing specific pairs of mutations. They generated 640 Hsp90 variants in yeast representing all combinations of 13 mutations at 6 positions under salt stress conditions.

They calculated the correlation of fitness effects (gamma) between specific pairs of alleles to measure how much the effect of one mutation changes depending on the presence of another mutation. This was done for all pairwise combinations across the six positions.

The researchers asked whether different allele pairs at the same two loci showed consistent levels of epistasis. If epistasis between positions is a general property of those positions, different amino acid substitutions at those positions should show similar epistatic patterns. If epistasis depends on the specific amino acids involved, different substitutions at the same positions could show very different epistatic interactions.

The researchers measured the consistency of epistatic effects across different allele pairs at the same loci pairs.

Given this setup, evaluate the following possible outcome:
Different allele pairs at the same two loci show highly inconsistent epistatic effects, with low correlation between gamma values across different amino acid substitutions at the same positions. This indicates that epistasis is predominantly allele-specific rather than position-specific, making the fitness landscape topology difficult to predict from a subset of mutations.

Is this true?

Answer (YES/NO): YES